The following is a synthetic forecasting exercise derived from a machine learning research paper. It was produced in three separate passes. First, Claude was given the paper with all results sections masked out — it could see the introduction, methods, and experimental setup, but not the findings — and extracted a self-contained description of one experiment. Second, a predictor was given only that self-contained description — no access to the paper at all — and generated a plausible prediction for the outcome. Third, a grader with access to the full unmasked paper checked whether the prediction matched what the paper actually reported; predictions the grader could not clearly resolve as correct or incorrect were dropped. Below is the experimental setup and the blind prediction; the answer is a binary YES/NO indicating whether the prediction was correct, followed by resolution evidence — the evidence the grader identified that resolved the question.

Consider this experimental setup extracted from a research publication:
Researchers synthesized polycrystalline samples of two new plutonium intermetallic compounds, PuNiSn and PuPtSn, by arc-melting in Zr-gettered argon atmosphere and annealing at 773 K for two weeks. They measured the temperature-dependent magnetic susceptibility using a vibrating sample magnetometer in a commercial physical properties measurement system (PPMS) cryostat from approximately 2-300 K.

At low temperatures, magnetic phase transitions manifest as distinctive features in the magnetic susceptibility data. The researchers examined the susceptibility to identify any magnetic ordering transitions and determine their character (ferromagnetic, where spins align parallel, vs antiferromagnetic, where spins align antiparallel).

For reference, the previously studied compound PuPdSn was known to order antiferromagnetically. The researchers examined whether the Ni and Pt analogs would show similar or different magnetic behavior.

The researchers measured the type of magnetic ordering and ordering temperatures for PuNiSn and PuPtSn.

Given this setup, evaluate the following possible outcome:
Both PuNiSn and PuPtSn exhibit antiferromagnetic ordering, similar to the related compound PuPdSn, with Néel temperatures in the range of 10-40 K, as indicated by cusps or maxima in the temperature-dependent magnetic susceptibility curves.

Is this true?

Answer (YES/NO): YES